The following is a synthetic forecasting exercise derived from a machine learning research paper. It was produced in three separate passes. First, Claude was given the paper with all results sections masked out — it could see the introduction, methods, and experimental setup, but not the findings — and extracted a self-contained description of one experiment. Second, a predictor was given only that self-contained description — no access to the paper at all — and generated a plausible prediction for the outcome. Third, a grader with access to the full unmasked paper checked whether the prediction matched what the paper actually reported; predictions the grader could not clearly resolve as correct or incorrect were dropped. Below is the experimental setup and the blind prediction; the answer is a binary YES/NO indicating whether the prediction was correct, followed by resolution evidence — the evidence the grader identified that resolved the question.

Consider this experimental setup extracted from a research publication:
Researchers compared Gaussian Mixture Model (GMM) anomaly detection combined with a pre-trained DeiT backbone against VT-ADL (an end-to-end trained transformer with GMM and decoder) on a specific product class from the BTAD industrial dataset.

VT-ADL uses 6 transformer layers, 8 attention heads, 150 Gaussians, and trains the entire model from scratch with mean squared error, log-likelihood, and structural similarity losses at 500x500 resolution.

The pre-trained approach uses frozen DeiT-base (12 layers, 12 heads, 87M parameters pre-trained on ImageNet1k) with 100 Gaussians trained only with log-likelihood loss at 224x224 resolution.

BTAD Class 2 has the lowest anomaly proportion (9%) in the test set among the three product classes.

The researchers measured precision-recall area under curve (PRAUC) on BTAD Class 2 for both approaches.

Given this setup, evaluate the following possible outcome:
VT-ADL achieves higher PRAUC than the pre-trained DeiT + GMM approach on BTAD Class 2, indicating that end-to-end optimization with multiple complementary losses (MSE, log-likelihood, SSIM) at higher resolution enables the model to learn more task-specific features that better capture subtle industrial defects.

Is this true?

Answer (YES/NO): NO